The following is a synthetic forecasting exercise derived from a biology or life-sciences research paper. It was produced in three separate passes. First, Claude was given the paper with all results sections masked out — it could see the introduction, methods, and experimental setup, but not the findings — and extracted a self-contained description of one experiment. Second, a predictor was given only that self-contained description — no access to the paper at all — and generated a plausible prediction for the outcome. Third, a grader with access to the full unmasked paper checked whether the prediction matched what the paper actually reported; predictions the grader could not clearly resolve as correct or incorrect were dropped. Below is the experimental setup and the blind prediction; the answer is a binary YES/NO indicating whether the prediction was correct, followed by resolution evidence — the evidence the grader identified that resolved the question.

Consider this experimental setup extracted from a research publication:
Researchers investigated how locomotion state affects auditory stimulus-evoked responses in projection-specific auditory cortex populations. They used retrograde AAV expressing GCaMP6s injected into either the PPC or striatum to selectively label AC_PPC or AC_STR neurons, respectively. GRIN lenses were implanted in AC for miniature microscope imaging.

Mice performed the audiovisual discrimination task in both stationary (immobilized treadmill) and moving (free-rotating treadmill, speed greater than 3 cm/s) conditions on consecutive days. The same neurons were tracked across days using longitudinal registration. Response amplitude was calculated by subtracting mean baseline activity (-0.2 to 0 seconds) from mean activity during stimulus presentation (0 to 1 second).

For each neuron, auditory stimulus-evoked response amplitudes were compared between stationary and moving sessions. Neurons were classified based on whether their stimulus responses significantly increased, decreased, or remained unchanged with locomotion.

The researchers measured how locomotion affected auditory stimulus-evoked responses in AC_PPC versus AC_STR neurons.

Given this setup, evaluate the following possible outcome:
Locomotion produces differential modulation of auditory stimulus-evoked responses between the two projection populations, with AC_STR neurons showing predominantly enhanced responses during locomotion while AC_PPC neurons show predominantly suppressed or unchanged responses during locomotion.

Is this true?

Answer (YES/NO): NO